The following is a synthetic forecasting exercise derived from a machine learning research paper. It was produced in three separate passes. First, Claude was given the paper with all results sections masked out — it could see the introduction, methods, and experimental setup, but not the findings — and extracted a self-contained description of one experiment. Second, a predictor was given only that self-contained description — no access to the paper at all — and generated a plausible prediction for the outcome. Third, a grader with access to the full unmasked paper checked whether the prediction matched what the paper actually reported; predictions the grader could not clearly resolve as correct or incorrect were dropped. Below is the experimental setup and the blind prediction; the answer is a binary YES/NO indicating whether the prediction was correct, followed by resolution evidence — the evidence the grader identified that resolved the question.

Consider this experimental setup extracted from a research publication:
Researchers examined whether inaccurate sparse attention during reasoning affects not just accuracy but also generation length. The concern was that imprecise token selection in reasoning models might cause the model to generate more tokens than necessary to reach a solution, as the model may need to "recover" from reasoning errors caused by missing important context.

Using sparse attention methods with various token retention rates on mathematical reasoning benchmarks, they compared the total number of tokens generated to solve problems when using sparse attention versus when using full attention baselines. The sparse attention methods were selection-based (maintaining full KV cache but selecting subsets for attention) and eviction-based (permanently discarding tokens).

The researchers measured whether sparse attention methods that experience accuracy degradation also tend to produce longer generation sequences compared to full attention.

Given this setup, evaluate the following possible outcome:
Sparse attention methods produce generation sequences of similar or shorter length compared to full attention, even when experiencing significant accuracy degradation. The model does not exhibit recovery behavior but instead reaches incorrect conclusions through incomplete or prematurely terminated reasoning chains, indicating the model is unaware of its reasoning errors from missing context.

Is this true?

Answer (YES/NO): NO